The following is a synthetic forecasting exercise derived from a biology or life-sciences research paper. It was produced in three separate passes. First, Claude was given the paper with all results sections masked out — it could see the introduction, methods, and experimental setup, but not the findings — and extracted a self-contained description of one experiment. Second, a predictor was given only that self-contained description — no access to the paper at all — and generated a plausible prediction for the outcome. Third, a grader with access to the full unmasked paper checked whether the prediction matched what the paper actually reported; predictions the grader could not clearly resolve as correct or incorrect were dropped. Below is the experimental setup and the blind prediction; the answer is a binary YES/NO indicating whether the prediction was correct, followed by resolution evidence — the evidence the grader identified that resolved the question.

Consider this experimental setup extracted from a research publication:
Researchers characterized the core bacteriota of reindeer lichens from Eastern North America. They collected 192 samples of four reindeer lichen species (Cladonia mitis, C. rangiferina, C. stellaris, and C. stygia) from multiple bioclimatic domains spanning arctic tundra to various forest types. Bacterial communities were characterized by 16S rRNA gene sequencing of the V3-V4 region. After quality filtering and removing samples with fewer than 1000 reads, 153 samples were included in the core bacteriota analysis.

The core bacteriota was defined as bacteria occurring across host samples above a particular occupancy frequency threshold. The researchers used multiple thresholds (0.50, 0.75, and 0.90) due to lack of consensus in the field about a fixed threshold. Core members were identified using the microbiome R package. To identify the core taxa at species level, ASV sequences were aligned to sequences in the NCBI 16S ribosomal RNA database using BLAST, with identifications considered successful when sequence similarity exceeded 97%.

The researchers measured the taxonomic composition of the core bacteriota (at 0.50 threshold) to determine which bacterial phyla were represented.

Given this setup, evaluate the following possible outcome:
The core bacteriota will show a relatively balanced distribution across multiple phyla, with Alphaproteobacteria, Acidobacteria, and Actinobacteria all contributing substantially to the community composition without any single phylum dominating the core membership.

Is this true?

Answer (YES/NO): NO